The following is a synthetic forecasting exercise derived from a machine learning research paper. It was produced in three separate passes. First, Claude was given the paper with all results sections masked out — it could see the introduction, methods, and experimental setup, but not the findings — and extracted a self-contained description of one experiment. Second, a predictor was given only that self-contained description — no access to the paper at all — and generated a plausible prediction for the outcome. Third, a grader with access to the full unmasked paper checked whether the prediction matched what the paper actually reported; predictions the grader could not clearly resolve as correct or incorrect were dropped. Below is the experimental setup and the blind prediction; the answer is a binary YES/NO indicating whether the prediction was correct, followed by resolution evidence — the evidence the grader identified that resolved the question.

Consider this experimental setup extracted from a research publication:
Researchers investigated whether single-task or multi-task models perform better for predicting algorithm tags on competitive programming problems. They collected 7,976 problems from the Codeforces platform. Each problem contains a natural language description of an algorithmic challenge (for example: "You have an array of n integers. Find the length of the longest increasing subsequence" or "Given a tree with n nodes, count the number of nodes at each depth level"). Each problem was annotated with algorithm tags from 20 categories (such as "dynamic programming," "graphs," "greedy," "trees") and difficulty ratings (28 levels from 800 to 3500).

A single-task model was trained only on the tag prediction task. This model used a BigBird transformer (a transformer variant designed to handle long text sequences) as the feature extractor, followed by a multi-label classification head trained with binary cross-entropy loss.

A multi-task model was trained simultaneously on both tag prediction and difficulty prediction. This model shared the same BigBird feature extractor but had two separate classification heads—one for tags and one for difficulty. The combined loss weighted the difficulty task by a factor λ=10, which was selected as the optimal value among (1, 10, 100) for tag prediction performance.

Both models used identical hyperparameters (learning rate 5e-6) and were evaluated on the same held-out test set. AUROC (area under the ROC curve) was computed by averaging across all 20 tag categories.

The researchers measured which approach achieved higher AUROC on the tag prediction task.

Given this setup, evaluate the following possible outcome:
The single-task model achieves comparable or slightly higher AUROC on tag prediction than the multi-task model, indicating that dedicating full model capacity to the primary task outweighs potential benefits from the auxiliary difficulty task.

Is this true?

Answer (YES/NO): YES